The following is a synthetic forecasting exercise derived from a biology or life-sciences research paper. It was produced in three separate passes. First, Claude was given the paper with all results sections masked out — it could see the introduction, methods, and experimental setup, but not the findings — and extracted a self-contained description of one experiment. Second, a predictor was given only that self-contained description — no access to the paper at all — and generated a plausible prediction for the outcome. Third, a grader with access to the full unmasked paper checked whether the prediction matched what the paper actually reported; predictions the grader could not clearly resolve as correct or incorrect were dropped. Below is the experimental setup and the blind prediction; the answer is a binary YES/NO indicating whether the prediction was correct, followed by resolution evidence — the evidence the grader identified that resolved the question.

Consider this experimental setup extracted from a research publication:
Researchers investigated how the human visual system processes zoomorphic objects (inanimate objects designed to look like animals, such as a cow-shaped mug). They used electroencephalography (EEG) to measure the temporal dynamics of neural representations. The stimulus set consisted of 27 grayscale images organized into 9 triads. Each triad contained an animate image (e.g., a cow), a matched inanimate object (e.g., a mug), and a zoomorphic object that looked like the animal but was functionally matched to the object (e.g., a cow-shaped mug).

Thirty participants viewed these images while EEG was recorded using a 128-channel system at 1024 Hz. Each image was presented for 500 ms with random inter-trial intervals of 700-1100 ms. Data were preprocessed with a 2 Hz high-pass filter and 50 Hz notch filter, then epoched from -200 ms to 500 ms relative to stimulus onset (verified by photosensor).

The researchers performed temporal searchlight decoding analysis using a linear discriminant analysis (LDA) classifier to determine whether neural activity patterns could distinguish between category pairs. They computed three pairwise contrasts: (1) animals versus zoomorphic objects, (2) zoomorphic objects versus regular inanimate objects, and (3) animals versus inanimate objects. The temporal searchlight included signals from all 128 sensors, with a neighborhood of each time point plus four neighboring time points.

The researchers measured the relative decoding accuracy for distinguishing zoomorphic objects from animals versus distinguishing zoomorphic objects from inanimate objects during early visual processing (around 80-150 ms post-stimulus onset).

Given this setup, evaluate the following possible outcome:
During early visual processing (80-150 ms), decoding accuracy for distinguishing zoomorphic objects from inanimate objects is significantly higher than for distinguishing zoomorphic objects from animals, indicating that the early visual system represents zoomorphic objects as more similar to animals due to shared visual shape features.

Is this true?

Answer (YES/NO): YES